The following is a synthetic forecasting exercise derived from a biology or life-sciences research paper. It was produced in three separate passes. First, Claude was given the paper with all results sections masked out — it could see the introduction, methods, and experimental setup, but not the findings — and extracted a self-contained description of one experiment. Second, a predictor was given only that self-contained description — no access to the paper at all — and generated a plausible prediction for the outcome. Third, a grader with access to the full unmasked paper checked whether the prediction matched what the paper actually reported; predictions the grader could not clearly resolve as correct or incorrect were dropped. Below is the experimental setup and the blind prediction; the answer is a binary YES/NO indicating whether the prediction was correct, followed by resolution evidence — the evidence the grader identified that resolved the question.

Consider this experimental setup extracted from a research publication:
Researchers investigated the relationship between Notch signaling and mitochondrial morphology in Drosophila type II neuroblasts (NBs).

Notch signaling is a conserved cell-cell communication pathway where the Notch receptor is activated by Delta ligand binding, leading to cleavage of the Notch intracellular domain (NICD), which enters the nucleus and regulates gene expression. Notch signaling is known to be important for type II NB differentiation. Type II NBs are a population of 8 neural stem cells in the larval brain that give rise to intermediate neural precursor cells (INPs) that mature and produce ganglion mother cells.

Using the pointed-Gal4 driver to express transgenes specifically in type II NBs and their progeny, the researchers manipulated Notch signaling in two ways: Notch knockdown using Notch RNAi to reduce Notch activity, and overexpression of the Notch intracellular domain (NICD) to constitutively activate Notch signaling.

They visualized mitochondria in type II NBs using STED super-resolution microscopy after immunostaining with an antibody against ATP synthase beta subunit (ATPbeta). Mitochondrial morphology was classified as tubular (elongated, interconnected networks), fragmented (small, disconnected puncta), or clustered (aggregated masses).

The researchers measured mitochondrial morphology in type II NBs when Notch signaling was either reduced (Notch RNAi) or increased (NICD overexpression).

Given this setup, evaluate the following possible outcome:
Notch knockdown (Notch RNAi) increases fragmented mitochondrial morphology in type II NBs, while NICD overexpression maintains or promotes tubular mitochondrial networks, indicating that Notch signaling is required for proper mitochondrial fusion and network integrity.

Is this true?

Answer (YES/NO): NO